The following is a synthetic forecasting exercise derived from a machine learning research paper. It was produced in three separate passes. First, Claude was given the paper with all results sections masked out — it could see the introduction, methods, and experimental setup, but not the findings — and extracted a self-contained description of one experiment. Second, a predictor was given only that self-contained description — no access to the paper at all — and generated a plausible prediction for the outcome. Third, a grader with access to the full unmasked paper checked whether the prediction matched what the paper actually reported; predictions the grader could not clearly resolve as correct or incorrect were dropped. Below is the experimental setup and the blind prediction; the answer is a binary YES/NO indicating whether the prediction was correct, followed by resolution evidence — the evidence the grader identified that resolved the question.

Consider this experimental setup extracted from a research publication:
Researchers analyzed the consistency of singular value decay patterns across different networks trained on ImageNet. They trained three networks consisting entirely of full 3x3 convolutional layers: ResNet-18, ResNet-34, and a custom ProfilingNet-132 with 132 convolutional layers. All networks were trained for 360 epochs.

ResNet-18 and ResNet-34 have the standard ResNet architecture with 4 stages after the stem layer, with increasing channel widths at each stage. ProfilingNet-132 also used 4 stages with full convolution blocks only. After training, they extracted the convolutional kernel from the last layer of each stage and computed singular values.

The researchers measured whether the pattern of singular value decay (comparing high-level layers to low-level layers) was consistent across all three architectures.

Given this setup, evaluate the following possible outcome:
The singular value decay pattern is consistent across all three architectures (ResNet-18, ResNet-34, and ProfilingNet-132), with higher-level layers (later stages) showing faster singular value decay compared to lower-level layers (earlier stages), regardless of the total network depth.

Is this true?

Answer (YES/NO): YES